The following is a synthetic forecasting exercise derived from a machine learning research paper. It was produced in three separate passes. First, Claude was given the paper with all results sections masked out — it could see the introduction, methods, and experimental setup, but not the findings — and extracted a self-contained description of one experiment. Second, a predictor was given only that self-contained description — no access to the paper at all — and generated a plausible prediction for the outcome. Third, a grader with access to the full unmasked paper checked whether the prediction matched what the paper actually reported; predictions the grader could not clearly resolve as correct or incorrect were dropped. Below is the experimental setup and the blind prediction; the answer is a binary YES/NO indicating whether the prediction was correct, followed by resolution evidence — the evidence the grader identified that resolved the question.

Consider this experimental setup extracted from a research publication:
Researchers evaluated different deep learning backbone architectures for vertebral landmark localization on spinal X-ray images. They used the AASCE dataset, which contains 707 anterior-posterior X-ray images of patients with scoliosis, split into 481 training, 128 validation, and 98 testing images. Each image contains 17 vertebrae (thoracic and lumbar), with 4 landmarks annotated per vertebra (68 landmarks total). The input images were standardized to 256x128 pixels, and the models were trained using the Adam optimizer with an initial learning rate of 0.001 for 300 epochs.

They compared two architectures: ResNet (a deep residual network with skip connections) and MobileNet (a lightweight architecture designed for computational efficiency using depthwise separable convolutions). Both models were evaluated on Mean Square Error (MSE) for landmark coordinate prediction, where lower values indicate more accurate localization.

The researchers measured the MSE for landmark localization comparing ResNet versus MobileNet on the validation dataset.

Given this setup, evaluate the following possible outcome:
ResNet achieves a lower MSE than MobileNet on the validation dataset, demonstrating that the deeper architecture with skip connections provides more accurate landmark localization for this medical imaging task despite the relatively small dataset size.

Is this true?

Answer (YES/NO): NO